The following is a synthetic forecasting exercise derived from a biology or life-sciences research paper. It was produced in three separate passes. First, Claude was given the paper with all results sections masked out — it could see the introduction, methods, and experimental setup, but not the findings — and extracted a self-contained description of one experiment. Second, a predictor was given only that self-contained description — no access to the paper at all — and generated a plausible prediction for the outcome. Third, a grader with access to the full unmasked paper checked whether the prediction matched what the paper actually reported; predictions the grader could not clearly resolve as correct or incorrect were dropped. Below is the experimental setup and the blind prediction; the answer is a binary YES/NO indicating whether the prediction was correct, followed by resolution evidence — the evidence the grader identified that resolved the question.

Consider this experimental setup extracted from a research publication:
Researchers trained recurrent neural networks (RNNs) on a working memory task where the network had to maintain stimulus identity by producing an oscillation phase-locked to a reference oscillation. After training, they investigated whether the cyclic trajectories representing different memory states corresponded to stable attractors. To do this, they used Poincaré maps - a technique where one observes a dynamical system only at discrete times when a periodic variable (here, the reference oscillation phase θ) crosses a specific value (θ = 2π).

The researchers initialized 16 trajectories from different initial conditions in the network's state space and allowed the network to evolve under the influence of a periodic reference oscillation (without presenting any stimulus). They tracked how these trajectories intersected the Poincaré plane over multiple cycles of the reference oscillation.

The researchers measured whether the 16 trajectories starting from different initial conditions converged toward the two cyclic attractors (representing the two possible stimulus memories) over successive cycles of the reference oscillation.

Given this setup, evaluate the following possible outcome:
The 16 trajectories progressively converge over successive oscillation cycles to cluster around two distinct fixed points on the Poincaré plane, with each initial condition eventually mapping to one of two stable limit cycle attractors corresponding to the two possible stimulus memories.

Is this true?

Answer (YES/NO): YES